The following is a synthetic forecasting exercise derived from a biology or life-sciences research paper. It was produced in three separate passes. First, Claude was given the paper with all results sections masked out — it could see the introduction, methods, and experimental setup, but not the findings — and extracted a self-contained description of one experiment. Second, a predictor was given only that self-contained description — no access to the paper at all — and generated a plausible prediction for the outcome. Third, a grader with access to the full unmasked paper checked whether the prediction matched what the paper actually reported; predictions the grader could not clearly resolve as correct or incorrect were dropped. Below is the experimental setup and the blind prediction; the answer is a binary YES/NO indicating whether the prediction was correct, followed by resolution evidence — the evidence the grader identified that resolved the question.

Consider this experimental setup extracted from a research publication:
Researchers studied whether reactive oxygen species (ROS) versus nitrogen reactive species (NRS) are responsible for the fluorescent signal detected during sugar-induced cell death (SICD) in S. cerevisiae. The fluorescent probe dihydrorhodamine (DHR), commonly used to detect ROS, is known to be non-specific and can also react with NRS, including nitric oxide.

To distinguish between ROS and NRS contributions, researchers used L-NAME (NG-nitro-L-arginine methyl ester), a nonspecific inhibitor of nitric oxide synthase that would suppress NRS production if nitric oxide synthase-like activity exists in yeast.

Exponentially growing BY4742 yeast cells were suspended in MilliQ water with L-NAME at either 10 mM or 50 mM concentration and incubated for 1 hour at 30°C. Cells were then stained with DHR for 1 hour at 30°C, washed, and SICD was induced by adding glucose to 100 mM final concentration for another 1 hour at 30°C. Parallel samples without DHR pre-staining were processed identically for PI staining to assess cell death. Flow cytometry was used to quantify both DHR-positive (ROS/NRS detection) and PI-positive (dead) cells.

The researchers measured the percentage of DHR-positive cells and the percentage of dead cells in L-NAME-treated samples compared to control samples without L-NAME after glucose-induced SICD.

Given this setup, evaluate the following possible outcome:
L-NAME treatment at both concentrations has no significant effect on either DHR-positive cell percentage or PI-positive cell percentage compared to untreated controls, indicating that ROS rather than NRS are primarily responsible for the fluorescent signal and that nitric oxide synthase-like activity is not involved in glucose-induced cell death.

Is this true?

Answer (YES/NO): YES